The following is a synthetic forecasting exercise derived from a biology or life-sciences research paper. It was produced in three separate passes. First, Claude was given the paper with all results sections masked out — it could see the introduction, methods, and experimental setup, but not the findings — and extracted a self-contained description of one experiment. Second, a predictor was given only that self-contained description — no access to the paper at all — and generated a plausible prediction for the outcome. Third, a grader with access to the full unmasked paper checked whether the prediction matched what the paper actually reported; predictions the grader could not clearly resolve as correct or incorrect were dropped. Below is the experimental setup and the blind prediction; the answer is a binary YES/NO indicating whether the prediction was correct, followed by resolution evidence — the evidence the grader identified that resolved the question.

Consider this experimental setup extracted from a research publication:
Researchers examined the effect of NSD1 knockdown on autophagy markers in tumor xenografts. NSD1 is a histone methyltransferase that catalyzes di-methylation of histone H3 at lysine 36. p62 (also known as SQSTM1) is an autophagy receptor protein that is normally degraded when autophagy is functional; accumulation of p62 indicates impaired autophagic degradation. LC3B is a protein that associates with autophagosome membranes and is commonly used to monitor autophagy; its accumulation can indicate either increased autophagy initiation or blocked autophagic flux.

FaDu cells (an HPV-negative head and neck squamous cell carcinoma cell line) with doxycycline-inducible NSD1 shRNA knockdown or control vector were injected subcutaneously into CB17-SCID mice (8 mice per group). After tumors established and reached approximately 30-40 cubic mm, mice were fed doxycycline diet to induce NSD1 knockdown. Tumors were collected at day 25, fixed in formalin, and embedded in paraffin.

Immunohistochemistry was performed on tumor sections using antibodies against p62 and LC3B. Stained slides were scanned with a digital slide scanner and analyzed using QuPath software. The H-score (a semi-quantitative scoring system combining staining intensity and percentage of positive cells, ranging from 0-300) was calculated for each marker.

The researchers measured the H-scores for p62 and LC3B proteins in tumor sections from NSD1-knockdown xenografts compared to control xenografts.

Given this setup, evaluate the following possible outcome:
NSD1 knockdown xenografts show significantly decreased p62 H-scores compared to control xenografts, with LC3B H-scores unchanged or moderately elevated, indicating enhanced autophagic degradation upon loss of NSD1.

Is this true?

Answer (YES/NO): NO